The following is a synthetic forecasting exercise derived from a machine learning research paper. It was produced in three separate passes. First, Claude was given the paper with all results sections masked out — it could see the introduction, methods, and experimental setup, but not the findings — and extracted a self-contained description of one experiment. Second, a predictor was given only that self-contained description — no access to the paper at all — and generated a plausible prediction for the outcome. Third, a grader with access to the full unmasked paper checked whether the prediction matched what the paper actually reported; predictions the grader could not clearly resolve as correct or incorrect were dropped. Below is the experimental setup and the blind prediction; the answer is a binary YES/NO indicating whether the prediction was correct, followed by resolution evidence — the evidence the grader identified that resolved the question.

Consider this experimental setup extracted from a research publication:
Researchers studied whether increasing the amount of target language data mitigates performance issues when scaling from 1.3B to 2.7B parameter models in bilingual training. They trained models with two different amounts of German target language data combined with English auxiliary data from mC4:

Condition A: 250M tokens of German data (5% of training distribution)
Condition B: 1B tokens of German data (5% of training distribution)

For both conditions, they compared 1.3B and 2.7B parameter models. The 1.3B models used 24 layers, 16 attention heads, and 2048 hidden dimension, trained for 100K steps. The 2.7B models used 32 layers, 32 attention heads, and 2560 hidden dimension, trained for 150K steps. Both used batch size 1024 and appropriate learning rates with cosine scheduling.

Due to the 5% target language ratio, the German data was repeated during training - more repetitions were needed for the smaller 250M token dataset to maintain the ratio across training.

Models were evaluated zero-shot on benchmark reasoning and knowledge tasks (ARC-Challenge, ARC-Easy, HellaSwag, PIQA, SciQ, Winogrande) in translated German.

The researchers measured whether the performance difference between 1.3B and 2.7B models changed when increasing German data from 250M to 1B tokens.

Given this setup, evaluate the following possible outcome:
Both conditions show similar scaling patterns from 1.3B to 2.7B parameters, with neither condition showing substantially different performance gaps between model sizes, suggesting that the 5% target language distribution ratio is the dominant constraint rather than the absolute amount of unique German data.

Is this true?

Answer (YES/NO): NO